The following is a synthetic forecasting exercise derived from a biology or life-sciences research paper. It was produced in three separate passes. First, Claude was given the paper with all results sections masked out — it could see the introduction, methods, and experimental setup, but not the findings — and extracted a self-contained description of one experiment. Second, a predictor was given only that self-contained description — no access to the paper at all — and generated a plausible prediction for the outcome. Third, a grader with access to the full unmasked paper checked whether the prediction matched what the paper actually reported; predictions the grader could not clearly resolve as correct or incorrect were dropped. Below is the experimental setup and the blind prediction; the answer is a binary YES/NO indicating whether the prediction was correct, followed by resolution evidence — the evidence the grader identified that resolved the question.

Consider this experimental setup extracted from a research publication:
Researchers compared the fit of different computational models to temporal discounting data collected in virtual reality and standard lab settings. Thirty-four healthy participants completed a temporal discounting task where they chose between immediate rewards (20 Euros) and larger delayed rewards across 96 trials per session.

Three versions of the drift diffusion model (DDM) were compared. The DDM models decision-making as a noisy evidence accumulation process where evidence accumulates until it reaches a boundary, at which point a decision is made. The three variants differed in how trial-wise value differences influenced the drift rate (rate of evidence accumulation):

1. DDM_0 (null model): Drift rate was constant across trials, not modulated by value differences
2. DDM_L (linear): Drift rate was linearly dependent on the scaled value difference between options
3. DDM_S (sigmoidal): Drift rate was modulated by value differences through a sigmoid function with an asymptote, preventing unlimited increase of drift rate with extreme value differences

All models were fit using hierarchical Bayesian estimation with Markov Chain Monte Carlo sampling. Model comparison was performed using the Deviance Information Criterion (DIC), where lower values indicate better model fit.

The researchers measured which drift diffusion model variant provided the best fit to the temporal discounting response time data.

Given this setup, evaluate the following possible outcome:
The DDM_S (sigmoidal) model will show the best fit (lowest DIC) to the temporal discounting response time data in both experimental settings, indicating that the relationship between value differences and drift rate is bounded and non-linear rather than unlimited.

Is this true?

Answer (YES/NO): YES